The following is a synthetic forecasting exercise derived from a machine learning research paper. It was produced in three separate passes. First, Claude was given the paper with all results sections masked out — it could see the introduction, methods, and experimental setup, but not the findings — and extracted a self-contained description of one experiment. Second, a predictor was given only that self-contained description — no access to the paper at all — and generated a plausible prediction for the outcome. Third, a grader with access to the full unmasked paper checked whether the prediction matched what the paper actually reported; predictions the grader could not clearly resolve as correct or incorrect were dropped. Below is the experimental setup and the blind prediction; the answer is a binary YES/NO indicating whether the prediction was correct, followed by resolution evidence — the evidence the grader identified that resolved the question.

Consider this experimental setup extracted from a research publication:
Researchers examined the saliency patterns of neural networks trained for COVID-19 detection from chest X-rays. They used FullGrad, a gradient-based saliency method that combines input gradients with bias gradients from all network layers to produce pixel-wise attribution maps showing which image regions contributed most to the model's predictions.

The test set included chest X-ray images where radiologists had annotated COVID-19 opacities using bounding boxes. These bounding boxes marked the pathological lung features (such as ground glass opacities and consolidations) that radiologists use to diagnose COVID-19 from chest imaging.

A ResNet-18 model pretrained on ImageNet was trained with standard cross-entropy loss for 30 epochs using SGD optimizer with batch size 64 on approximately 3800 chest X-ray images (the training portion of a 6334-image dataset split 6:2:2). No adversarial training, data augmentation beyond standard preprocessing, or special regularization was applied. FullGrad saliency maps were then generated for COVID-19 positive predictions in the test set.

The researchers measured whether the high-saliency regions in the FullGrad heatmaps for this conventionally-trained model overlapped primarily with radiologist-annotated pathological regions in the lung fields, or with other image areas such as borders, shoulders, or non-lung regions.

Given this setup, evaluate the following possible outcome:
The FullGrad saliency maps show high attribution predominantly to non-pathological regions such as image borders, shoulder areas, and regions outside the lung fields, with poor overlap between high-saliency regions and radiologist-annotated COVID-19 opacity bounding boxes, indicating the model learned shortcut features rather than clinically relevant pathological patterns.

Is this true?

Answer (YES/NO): YES